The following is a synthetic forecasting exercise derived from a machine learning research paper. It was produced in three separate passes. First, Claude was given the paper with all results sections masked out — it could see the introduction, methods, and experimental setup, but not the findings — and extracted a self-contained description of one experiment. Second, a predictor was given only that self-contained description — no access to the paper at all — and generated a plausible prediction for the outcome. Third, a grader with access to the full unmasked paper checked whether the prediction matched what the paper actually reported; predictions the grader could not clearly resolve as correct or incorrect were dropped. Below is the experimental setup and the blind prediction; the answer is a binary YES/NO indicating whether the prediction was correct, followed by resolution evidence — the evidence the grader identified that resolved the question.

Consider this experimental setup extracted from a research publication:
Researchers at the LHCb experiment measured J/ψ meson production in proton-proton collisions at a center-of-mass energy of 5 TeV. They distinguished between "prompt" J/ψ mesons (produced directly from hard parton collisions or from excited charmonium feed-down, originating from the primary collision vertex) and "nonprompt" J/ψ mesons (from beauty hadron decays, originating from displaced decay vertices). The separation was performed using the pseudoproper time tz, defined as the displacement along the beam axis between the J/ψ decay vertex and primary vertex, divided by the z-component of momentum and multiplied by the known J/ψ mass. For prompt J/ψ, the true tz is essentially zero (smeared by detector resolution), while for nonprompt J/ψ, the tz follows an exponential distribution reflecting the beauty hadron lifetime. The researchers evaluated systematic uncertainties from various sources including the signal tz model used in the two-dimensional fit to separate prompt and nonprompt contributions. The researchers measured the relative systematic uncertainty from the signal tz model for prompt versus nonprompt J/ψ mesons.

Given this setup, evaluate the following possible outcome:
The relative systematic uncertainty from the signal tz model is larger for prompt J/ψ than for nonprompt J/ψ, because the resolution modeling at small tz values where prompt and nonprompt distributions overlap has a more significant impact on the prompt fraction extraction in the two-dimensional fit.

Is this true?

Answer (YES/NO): NO